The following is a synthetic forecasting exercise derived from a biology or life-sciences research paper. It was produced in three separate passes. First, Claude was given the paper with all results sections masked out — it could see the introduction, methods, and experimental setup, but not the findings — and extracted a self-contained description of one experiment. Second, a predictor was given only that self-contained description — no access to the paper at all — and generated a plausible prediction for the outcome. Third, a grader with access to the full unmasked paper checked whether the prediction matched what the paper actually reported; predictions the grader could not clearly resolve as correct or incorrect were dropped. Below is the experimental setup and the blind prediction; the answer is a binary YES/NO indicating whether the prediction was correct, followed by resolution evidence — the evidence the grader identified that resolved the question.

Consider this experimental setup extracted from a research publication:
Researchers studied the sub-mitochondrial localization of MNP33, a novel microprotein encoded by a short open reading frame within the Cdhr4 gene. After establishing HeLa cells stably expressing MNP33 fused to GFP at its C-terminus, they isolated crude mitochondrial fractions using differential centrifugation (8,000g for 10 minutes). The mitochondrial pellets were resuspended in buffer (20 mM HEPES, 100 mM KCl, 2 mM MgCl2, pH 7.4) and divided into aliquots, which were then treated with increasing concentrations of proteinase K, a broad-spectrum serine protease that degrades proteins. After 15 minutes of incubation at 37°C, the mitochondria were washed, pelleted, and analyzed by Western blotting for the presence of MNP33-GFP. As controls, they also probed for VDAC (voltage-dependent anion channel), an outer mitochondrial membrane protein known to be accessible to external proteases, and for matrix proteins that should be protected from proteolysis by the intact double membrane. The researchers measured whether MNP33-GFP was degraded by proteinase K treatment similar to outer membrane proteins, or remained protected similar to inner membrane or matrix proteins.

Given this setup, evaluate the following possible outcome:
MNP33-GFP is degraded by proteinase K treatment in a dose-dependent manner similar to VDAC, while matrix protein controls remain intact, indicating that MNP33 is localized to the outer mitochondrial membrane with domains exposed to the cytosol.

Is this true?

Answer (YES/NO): NO